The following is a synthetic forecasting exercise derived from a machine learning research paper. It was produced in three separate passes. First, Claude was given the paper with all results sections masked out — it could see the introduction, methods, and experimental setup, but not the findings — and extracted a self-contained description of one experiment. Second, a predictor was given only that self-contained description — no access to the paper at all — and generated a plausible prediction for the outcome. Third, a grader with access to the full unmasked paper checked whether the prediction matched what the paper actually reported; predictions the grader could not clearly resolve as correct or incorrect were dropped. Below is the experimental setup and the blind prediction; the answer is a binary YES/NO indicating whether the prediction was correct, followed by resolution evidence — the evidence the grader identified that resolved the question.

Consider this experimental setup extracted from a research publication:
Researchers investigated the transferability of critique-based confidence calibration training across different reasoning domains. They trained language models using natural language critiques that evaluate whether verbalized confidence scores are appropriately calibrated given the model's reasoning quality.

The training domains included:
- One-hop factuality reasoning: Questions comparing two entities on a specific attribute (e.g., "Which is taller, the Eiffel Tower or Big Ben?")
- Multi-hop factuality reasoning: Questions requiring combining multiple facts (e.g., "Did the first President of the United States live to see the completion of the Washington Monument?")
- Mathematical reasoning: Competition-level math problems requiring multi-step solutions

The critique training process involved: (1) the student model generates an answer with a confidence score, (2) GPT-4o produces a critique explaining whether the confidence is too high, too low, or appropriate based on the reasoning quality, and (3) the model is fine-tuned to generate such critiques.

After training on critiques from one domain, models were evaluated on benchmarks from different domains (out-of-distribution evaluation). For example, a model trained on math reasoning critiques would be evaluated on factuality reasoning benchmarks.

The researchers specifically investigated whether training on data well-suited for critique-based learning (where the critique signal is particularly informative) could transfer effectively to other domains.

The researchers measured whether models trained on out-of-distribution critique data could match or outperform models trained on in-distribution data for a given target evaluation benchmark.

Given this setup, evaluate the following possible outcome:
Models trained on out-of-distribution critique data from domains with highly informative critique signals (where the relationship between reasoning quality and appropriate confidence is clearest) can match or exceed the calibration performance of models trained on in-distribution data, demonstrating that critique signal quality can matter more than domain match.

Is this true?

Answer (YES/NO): YES